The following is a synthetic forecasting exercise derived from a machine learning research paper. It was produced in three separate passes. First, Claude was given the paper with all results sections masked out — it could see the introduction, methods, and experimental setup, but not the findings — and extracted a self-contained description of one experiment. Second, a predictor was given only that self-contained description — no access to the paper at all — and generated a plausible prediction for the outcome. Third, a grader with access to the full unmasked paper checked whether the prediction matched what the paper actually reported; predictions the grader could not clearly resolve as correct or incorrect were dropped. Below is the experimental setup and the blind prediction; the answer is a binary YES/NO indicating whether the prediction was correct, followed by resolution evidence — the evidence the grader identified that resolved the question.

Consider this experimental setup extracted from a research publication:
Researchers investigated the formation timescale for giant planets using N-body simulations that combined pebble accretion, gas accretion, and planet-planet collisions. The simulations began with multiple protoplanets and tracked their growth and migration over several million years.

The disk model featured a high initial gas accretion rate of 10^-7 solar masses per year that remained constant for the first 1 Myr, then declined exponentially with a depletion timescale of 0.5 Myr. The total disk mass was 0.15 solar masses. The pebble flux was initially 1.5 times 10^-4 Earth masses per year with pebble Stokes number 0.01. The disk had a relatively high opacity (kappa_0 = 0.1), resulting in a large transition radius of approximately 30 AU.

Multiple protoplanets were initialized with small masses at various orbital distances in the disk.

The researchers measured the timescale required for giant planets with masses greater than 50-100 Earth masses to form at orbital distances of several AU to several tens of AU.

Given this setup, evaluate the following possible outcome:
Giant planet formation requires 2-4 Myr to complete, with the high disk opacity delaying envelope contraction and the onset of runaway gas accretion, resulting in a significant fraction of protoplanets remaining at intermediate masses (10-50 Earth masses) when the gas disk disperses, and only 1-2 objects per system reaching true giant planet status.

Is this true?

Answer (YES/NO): NO